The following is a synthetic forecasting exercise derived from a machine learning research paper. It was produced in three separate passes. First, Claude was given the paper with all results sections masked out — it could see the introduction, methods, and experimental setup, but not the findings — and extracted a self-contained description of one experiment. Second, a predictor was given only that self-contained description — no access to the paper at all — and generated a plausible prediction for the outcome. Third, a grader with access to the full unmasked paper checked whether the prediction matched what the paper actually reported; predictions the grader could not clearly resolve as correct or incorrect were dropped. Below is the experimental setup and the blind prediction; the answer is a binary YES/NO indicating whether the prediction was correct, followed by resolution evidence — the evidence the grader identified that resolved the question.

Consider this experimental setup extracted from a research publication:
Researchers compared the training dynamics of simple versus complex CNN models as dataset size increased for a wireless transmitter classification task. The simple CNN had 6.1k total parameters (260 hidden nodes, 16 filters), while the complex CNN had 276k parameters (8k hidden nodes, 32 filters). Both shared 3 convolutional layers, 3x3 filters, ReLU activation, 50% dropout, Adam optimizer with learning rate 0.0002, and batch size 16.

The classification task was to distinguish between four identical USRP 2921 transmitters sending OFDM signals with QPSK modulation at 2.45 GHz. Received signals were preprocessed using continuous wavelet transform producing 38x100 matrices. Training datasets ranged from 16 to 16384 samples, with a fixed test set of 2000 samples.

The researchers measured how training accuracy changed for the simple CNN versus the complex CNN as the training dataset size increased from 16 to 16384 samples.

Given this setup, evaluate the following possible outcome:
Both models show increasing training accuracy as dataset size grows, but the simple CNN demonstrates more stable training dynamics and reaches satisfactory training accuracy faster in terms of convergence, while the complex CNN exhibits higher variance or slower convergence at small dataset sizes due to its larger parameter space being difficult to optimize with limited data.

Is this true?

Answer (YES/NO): NO